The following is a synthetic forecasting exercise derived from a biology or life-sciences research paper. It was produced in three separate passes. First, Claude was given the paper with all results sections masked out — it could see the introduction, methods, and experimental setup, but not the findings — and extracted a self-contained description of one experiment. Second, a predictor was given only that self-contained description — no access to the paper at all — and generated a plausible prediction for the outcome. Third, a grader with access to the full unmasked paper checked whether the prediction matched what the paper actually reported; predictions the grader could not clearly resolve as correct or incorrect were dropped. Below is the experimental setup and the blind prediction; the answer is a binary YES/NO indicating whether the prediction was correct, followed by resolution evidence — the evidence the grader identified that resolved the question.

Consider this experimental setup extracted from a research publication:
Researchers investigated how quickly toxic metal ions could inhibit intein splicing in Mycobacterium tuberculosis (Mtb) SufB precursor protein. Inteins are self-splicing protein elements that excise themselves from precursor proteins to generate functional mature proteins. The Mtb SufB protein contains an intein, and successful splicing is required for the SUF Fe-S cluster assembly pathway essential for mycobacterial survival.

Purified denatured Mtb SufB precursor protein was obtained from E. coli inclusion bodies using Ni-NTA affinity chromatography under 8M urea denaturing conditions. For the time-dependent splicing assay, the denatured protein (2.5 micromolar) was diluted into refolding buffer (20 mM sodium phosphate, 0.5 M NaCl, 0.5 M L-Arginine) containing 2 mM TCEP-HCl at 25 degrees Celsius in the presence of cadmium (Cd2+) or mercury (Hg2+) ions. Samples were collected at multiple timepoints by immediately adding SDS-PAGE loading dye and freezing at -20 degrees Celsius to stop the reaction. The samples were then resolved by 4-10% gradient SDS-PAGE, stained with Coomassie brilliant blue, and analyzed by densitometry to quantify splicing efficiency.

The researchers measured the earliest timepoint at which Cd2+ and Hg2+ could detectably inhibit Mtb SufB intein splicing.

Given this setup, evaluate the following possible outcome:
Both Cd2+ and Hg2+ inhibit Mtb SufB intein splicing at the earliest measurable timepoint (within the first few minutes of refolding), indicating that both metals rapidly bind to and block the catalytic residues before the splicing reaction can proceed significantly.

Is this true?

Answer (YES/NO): NO